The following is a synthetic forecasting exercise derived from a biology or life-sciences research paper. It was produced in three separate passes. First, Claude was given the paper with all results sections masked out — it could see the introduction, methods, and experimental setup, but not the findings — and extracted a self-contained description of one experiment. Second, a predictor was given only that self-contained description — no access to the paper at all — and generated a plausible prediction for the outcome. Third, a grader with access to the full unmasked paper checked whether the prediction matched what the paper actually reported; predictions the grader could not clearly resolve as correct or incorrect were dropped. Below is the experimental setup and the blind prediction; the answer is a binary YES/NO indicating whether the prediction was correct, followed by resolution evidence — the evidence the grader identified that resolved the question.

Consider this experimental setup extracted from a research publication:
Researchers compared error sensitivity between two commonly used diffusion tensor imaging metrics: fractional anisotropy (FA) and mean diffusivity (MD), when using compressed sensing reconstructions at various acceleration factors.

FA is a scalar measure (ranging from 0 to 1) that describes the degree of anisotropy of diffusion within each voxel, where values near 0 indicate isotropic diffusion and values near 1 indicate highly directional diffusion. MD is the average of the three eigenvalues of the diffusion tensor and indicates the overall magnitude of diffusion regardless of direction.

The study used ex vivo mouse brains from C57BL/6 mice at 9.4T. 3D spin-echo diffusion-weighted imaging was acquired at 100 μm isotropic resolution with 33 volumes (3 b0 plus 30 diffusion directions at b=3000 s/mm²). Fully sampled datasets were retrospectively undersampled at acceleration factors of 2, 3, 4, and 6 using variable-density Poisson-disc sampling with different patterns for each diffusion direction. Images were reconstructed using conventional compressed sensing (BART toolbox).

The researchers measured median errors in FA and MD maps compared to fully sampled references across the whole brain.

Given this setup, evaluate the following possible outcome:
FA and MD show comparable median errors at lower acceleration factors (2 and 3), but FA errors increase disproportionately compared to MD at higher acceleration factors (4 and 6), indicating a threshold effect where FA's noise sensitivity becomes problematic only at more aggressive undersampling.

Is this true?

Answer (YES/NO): NO